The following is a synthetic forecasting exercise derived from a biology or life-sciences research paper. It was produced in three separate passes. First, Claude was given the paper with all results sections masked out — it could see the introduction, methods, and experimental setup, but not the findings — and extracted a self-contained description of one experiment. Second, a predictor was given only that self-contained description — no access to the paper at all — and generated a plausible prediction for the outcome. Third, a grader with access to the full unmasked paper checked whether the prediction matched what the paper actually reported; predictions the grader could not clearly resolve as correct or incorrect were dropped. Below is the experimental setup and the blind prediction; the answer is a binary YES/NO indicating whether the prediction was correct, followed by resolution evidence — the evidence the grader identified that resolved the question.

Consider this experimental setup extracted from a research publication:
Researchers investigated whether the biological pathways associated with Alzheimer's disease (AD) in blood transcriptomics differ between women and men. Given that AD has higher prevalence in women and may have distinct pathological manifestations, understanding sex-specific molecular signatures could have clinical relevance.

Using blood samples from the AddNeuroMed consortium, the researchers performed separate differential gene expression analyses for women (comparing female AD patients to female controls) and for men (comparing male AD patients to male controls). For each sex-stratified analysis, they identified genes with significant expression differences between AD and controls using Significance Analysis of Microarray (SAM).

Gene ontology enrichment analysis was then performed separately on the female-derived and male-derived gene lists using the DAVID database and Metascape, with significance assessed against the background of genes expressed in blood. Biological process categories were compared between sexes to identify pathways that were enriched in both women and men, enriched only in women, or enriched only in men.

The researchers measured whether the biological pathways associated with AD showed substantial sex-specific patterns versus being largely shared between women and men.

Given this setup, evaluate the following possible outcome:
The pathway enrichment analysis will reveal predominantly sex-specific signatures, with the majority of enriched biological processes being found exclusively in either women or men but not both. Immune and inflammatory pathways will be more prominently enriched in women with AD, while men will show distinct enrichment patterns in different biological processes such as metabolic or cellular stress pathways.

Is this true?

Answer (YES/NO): NO